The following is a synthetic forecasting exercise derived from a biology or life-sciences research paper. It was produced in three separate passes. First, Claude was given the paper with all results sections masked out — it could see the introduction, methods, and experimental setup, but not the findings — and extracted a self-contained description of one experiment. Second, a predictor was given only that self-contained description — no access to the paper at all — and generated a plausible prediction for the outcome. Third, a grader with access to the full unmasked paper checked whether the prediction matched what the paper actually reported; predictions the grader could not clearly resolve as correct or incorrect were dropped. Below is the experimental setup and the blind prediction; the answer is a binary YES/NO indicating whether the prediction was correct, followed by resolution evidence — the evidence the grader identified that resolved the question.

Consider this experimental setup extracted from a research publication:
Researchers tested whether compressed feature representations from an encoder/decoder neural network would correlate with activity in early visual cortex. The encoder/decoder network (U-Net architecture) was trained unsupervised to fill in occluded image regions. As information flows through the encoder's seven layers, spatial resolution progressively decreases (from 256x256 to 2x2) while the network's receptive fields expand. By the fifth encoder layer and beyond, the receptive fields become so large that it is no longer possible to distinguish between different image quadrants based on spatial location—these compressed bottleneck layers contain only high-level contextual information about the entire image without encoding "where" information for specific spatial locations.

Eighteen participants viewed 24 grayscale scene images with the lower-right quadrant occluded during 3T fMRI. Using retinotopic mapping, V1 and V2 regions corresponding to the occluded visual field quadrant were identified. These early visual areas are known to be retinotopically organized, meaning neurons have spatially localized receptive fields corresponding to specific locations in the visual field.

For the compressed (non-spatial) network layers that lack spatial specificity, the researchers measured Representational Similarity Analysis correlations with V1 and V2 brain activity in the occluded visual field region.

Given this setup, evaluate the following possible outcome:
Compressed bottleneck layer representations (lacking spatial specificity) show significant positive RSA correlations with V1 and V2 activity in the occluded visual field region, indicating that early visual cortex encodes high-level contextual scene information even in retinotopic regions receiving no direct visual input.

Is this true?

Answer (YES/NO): YES